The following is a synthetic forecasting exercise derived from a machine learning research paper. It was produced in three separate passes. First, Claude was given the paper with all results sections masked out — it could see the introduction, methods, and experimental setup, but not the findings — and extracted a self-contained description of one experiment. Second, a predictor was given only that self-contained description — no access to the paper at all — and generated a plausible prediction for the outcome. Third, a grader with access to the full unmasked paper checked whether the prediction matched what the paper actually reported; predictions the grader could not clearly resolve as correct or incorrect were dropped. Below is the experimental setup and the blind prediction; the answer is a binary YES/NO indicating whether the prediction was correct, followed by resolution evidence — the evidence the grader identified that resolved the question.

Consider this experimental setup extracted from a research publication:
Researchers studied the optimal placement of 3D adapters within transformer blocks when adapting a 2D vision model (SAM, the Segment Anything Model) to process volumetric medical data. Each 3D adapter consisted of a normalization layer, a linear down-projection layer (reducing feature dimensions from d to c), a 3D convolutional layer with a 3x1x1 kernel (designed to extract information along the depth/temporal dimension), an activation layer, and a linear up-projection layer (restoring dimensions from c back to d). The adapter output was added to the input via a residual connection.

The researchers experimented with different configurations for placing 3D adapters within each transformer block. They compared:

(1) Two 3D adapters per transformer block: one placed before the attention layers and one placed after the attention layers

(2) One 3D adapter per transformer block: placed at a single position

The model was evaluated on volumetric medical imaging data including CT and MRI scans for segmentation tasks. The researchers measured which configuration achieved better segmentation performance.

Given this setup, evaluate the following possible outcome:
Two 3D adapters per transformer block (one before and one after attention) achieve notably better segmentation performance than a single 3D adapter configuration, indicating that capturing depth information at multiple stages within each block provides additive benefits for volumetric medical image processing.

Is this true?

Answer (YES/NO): NO